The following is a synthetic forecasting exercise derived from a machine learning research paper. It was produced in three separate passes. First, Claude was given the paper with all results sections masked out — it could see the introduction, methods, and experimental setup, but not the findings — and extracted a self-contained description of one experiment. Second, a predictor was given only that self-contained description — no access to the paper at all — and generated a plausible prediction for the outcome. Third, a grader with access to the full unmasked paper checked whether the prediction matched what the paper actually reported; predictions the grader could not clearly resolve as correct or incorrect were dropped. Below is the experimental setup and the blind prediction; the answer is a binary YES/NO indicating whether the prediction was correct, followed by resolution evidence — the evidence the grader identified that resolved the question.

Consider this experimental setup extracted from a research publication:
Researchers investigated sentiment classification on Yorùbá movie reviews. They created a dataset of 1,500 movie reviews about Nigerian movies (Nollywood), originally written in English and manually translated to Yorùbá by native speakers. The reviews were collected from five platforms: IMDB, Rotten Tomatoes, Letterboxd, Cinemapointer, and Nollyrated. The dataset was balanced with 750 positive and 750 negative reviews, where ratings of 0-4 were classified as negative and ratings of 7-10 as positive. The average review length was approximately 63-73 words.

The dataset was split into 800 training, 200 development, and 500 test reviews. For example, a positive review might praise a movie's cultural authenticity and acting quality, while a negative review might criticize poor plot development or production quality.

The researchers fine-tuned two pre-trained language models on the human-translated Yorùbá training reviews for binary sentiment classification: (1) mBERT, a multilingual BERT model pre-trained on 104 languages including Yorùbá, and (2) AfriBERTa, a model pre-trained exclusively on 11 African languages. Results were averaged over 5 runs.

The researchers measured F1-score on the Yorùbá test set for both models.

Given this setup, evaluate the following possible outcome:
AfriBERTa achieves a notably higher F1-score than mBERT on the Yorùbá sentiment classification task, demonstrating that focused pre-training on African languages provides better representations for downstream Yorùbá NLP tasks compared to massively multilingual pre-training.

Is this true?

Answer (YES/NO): YES